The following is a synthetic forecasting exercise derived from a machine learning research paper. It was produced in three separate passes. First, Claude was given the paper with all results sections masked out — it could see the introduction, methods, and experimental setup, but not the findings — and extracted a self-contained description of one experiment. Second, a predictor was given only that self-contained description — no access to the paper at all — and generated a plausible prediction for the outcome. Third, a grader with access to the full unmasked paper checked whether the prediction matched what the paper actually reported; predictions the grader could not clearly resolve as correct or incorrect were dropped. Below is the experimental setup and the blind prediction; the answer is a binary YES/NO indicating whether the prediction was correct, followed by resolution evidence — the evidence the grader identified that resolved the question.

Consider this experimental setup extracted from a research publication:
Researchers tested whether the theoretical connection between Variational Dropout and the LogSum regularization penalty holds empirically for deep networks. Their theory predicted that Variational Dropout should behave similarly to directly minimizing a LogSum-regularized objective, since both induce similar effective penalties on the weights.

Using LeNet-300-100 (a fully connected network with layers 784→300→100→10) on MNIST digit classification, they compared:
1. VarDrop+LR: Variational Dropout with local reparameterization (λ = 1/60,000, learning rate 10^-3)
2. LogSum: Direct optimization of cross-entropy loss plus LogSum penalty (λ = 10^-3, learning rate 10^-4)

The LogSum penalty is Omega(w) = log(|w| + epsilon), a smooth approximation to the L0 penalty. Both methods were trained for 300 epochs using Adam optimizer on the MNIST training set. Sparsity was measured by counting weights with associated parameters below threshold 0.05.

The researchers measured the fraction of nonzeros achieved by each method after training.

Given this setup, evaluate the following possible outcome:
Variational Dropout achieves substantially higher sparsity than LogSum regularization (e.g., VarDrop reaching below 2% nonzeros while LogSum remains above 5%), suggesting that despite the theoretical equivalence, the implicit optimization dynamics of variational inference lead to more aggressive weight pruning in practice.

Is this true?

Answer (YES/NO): NO